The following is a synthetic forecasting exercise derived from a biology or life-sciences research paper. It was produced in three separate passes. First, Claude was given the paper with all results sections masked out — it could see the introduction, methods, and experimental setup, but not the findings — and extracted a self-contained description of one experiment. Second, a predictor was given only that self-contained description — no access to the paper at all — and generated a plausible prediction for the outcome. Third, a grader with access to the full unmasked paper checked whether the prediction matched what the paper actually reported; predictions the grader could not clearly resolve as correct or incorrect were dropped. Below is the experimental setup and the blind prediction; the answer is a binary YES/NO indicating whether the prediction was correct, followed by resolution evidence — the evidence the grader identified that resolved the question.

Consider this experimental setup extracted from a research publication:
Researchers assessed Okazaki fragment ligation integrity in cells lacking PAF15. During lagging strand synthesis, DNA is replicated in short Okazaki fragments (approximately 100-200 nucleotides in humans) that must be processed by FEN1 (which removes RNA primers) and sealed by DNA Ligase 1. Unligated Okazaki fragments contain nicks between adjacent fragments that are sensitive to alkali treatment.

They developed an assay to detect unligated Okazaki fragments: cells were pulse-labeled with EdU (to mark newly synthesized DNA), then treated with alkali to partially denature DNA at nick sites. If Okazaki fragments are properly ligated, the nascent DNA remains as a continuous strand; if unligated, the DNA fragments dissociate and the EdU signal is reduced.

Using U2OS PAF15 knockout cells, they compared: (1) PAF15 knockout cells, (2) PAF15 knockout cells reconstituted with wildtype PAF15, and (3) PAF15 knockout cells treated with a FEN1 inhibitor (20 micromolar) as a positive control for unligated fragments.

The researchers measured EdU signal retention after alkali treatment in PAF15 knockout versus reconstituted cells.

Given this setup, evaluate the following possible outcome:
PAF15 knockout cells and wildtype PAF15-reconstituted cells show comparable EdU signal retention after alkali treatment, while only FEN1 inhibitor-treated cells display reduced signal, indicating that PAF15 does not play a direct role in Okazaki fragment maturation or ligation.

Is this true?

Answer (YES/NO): NO